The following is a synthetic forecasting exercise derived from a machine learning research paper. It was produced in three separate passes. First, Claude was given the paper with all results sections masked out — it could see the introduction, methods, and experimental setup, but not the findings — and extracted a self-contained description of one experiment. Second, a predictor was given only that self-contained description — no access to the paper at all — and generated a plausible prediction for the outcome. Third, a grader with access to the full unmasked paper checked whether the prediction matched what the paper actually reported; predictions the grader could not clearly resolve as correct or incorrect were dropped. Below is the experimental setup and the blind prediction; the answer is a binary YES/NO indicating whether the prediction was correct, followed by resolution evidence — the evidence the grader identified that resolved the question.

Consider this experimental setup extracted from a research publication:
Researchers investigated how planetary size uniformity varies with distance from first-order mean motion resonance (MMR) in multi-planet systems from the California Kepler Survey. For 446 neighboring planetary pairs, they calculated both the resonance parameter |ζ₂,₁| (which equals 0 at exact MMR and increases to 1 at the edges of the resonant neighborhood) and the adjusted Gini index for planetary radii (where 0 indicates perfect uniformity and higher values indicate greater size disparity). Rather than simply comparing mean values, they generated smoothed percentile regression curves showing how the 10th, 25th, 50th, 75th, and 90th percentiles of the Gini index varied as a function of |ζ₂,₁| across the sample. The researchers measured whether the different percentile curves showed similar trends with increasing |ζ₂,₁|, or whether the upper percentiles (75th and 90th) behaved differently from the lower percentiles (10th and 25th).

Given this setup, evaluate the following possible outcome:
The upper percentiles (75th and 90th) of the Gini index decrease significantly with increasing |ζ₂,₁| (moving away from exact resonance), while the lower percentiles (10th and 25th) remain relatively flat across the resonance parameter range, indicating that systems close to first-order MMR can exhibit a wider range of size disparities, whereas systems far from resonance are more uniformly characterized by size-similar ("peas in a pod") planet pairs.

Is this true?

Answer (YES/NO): NO